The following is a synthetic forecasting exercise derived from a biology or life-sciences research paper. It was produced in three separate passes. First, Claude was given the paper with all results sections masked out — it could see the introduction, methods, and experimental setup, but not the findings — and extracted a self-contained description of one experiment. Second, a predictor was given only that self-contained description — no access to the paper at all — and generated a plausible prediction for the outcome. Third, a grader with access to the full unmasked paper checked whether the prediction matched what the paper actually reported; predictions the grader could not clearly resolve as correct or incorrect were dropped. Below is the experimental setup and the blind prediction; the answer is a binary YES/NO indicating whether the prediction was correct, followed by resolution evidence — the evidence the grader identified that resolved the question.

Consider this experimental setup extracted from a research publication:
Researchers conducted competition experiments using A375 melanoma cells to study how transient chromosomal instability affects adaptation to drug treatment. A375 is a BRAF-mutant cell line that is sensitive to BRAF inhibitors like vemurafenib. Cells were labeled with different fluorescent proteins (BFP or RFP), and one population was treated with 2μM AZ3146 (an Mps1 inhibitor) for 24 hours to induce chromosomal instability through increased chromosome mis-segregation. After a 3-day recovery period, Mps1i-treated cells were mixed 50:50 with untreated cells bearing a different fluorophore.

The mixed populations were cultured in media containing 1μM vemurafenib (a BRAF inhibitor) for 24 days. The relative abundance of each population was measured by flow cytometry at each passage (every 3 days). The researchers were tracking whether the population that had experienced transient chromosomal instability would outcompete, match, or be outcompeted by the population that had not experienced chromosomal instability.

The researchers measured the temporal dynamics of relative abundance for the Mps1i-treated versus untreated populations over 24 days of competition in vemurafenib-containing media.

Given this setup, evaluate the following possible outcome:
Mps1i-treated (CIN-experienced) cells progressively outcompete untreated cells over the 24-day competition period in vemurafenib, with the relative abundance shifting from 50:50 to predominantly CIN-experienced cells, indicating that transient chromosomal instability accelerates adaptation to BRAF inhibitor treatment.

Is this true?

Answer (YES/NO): NO